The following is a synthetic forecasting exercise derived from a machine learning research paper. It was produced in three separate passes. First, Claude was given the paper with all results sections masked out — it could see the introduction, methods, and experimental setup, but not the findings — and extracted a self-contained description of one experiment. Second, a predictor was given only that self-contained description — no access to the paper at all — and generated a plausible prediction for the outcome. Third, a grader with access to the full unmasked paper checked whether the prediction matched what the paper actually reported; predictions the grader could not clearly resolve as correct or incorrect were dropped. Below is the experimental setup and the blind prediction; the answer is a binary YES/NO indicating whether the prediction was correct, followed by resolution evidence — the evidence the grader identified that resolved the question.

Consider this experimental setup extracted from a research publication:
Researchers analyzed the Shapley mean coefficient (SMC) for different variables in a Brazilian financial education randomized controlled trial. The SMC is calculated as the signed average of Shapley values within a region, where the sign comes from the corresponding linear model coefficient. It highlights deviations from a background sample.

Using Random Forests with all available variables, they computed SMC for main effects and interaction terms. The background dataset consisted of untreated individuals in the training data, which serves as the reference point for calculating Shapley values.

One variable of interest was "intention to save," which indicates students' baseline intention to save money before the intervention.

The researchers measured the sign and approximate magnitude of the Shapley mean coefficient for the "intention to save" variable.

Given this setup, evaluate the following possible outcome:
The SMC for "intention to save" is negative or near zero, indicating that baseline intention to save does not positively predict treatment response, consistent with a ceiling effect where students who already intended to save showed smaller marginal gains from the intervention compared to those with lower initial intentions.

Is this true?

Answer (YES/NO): YES